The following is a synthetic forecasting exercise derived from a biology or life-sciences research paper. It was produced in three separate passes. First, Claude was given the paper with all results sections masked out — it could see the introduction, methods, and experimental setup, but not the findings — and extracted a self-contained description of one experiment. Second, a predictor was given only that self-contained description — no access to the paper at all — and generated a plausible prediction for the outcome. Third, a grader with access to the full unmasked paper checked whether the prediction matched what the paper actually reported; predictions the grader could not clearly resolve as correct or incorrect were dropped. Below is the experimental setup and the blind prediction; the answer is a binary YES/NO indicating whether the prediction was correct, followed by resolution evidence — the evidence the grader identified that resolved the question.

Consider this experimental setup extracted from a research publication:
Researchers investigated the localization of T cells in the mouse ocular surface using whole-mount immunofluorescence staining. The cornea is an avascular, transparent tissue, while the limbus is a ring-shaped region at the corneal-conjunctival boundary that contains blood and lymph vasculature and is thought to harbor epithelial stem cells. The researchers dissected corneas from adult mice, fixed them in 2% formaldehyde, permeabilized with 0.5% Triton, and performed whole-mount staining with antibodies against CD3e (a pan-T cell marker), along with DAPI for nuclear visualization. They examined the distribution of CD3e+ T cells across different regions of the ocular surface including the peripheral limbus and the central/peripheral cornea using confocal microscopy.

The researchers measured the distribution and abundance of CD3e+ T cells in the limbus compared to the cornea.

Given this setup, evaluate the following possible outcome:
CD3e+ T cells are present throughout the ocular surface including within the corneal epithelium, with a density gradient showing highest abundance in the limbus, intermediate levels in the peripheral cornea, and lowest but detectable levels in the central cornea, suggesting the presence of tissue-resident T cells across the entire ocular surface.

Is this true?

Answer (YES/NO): NO